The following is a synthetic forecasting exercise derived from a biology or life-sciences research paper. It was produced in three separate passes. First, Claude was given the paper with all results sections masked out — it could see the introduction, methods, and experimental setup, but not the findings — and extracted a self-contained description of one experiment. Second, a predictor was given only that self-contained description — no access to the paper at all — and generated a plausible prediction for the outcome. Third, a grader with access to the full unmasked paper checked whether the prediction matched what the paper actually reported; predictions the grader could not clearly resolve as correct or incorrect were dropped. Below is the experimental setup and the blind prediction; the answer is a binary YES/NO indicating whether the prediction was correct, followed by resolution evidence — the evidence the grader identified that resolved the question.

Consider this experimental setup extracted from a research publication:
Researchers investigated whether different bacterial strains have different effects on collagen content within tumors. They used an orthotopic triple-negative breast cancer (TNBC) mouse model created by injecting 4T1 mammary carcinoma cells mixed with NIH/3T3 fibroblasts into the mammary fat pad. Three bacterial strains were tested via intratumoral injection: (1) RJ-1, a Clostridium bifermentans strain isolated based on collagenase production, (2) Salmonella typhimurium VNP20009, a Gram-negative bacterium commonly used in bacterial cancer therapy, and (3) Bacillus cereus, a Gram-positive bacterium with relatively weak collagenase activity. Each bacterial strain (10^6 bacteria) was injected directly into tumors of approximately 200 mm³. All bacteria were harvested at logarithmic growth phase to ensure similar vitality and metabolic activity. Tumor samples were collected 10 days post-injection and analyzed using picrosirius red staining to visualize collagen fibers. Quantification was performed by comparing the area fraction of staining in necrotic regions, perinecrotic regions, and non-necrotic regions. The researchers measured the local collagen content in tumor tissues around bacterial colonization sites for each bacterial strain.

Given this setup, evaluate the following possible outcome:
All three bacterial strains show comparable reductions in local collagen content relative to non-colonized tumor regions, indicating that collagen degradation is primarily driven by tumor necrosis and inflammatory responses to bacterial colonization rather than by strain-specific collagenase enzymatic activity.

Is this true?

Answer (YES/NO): NO